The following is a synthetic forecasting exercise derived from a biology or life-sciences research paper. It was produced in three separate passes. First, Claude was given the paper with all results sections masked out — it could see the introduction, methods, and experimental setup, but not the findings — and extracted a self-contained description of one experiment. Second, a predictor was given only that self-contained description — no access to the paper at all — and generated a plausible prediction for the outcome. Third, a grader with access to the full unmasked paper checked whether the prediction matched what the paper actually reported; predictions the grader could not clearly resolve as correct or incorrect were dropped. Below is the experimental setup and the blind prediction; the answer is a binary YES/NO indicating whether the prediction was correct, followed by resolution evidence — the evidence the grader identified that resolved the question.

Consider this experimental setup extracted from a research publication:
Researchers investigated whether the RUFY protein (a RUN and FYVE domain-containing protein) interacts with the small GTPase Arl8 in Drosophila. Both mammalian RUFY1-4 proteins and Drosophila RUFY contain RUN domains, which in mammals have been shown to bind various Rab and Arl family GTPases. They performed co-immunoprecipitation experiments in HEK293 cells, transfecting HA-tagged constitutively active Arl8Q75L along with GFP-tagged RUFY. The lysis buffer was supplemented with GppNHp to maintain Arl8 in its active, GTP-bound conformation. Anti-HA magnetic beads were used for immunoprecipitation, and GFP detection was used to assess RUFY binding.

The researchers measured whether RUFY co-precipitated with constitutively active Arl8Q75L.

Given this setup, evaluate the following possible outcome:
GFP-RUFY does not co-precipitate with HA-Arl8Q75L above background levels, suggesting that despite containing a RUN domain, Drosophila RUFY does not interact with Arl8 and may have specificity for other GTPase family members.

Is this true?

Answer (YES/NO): NO